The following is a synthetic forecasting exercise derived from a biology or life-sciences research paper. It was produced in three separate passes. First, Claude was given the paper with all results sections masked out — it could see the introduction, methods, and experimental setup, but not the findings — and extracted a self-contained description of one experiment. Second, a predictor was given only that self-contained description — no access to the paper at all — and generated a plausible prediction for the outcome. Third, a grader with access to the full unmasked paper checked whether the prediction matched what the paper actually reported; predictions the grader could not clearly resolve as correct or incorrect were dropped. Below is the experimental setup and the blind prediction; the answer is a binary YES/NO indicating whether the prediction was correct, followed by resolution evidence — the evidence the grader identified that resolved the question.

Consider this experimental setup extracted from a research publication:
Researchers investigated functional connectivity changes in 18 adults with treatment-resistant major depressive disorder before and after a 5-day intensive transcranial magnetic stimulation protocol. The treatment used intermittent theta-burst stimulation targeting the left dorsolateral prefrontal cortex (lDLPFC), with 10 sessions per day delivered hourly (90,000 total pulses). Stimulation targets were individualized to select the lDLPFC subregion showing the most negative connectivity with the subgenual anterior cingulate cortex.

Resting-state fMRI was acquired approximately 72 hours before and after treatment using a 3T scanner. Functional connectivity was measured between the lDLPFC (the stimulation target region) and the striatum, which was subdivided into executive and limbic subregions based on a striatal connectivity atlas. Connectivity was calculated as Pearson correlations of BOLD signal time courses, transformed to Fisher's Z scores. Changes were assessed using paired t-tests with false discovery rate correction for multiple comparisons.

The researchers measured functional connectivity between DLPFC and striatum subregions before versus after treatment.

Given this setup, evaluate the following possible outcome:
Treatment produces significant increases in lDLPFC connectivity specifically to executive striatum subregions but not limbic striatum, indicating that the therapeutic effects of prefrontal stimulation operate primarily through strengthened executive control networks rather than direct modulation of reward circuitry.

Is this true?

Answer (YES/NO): NO